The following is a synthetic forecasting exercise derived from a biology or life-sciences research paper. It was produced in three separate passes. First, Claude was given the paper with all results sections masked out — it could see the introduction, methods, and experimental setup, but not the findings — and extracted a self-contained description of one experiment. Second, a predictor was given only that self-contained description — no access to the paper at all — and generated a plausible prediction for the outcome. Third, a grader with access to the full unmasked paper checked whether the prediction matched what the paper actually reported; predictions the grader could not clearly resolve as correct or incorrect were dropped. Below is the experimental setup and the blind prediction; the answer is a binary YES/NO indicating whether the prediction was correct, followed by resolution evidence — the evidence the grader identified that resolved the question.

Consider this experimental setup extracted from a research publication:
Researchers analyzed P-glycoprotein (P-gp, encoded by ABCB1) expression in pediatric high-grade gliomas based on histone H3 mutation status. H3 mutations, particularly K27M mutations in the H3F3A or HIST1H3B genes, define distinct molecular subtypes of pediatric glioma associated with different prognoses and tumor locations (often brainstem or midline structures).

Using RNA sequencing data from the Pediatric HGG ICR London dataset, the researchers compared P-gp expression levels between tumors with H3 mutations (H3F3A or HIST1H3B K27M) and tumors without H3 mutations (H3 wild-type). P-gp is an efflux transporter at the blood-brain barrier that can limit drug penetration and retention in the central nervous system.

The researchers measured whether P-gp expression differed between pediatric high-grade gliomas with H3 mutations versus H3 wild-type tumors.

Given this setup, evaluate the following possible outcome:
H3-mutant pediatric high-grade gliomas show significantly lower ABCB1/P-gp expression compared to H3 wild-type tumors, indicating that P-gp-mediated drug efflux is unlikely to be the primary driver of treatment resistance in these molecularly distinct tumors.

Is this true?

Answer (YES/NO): YES